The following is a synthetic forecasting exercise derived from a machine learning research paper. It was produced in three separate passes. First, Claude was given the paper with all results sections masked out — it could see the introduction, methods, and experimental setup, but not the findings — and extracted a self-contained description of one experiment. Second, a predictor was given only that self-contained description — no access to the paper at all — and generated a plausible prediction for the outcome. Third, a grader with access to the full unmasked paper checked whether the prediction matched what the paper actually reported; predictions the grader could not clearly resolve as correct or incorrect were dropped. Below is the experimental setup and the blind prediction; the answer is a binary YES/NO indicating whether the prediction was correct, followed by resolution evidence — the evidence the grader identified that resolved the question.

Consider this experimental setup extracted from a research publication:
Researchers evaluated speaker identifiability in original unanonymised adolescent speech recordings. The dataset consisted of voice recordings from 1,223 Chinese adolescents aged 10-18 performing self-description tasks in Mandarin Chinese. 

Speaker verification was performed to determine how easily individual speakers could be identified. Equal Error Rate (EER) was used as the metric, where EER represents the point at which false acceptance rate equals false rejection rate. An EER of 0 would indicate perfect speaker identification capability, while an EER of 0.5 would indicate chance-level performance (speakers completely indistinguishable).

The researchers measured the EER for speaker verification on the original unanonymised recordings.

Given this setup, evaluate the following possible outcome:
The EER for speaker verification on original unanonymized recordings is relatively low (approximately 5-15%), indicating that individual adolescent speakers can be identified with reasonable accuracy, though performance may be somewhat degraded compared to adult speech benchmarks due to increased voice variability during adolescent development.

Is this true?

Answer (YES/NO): NO